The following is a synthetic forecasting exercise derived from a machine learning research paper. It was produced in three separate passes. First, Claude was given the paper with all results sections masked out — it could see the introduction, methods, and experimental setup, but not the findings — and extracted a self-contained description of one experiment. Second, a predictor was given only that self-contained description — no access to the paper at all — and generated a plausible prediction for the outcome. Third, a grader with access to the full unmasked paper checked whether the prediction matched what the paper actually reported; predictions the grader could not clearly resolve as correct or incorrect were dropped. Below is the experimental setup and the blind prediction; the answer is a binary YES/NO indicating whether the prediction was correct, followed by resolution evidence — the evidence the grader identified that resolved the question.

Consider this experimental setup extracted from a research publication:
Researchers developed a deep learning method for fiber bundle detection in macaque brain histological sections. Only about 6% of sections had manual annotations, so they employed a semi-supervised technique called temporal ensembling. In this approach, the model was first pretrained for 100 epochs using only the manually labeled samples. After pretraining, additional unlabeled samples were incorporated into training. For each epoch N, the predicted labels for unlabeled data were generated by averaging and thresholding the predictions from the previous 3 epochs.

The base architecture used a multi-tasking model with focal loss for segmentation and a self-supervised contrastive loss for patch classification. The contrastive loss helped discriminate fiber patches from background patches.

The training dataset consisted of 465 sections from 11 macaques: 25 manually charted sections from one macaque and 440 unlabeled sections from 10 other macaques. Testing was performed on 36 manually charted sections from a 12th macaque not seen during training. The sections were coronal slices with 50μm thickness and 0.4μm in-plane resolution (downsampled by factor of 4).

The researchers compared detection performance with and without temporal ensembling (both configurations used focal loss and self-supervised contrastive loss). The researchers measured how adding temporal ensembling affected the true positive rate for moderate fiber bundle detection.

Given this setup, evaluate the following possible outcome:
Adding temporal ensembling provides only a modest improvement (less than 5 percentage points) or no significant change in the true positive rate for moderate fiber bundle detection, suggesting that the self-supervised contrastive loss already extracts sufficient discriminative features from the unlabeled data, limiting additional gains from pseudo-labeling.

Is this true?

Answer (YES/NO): YES